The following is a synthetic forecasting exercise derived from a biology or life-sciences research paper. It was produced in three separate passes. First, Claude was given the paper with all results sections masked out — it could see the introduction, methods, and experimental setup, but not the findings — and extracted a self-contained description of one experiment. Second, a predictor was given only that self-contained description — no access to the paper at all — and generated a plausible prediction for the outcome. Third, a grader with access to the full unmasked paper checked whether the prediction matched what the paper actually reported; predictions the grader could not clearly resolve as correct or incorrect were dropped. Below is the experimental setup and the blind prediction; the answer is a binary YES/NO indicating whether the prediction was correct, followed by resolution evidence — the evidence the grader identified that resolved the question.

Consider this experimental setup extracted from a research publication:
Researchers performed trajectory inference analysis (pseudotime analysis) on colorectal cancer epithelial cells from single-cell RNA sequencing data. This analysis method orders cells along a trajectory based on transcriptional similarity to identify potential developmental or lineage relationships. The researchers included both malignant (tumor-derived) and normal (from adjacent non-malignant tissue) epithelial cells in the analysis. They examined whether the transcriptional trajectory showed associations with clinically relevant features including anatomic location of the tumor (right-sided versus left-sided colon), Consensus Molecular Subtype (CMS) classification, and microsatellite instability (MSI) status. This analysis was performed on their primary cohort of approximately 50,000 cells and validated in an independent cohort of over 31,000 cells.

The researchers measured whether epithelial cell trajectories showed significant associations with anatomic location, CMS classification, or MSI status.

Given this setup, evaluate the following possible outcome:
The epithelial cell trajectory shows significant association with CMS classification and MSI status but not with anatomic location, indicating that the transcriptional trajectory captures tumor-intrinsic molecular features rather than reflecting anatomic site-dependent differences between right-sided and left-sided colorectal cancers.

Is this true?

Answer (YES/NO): NO